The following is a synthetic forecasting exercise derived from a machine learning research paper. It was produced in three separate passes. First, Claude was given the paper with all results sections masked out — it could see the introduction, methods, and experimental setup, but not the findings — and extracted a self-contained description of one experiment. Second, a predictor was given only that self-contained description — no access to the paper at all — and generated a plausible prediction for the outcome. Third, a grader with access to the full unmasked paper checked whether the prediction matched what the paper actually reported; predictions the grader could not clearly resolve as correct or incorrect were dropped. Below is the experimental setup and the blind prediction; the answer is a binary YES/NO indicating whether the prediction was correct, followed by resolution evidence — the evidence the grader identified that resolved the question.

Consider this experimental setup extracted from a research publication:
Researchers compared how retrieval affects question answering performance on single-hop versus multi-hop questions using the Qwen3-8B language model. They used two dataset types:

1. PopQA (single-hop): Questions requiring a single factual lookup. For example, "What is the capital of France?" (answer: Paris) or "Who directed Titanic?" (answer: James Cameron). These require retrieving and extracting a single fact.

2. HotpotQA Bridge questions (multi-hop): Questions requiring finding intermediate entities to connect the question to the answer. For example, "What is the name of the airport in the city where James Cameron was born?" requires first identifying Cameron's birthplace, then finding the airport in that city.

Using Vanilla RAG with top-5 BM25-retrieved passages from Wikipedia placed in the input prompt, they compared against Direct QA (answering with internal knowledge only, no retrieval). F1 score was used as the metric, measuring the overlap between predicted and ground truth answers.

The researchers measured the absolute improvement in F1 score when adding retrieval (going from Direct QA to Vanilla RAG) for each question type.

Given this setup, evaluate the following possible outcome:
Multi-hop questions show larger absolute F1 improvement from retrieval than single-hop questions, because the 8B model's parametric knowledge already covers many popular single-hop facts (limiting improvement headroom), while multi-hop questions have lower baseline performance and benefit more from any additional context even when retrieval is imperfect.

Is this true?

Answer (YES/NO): YES